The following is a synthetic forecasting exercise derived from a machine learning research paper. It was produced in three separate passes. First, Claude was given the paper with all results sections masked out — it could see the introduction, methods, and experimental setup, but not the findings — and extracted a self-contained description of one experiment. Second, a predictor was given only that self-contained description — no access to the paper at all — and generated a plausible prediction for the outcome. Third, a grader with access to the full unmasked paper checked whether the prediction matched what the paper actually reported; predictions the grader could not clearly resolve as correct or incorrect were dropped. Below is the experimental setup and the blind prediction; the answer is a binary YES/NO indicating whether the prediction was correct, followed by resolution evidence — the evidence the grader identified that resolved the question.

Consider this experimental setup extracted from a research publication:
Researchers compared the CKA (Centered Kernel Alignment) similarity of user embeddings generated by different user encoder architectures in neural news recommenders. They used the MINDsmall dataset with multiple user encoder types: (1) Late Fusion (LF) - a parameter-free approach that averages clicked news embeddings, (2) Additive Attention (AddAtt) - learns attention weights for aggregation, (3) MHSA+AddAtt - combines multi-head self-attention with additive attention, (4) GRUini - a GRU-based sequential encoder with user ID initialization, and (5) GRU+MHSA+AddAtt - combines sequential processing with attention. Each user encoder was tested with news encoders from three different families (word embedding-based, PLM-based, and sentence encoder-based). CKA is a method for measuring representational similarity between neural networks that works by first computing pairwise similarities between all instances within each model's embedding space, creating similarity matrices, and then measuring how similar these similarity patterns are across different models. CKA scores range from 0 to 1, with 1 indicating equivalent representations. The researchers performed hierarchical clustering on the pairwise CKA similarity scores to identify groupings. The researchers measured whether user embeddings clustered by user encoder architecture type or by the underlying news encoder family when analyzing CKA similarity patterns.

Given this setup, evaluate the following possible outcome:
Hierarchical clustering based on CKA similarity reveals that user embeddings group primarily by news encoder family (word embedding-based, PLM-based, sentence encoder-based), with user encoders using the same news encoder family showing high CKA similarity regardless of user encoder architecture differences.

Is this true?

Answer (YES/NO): NO